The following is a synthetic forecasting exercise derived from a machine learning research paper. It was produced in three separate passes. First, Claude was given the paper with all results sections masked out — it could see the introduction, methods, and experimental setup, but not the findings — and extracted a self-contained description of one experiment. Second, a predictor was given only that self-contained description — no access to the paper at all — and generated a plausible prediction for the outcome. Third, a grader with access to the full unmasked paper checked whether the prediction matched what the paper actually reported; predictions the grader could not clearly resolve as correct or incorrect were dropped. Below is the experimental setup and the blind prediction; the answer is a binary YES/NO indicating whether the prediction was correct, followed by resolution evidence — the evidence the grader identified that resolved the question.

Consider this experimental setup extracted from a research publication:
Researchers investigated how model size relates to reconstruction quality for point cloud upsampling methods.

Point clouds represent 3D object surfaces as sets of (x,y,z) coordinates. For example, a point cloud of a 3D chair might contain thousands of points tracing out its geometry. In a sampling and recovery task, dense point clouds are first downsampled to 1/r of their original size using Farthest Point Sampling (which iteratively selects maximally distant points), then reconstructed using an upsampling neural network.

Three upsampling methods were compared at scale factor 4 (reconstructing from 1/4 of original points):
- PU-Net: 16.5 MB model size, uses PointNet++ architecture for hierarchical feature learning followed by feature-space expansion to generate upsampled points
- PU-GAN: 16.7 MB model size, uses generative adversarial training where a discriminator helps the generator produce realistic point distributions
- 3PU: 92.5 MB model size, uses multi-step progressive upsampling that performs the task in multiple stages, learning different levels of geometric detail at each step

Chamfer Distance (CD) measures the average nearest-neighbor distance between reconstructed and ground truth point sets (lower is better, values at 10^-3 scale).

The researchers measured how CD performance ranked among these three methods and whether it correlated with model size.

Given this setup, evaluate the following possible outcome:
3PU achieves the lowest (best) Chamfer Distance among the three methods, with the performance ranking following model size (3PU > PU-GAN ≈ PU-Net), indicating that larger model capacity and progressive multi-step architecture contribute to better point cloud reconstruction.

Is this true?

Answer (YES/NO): NO